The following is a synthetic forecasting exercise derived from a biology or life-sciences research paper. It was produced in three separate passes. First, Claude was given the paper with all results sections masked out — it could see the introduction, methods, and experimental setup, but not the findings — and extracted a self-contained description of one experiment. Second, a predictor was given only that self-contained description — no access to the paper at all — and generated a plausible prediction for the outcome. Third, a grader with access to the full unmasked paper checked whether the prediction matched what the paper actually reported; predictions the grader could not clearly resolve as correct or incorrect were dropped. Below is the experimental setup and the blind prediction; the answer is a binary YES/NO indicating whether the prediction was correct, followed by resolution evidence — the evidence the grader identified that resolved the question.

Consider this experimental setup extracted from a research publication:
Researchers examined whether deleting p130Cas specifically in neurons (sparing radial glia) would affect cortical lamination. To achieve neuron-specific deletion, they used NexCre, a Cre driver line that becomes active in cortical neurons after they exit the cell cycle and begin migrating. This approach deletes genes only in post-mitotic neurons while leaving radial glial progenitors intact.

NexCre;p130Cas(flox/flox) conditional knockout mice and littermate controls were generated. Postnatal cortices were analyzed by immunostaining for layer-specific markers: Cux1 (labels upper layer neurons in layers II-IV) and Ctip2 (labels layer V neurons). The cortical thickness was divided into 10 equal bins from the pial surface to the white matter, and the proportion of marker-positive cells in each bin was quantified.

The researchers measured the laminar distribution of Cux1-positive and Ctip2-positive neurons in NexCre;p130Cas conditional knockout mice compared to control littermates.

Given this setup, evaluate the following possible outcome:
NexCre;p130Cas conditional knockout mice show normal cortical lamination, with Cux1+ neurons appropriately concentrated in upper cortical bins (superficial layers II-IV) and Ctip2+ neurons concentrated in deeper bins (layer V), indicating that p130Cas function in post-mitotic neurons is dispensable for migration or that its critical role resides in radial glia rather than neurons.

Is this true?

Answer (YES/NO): YES